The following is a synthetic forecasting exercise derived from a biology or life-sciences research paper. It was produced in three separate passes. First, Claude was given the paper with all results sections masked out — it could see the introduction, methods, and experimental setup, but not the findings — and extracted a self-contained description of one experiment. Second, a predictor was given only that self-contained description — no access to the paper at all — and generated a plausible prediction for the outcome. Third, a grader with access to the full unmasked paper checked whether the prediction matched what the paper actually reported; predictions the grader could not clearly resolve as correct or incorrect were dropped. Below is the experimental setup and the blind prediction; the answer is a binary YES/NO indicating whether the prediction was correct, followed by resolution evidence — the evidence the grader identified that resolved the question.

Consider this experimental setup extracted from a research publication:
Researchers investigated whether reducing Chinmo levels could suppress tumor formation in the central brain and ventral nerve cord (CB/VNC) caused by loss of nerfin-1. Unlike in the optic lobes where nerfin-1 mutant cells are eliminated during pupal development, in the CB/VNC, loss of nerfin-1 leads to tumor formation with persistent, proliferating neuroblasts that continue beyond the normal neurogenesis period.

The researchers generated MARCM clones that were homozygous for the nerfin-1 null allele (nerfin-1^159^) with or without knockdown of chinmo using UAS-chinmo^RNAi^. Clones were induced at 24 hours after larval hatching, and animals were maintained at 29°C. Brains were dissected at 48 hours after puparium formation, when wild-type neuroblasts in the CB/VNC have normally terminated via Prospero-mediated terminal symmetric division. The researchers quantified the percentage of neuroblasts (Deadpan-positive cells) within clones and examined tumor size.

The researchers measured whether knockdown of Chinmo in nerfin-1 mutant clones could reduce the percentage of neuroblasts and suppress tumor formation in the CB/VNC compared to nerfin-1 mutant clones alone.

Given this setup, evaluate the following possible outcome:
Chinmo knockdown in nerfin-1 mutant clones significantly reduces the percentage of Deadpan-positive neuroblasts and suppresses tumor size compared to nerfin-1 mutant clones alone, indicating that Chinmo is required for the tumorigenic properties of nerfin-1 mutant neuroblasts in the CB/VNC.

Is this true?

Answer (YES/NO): YES